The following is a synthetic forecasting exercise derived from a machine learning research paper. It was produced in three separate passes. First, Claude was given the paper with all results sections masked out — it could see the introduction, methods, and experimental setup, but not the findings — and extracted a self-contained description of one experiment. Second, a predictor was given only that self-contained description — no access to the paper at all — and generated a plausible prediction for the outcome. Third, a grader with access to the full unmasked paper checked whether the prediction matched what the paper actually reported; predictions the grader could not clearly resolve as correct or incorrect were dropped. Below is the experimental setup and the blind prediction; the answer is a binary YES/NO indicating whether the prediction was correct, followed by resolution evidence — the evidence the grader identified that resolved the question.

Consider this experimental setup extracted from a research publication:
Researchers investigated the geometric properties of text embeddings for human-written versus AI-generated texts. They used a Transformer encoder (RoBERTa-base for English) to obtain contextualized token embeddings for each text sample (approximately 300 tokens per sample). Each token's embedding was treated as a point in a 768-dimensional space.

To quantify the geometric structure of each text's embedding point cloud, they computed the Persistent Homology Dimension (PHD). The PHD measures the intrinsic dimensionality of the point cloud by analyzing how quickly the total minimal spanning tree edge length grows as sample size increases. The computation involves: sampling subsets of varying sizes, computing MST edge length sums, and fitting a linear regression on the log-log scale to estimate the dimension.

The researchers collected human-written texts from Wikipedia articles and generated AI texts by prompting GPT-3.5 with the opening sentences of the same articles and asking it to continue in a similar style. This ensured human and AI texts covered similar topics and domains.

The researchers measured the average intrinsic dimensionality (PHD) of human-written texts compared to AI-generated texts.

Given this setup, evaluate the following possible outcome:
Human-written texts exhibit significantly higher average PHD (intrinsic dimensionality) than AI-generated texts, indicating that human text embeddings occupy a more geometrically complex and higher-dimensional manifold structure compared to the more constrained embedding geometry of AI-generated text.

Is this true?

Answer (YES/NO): YES